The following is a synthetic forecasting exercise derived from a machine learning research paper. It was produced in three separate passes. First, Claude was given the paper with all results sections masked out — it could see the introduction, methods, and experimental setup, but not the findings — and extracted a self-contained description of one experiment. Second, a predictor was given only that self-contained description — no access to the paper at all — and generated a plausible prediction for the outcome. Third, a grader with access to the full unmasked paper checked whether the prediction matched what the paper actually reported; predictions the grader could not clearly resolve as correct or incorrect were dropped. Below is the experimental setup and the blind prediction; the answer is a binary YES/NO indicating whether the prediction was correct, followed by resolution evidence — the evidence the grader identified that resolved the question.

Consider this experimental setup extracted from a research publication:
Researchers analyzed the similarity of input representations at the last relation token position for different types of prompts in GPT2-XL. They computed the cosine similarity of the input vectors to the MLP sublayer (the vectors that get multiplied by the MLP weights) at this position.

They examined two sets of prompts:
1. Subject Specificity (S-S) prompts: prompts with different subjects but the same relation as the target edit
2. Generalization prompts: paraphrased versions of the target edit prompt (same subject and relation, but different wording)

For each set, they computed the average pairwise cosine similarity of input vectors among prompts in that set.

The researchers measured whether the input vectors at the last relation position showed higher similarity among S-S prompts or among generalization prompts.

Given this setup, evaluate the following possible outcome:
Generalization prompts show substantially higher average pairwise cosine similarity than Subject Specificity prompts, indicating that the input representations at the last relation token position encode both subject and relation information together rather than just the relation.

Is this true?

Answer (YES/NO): NO